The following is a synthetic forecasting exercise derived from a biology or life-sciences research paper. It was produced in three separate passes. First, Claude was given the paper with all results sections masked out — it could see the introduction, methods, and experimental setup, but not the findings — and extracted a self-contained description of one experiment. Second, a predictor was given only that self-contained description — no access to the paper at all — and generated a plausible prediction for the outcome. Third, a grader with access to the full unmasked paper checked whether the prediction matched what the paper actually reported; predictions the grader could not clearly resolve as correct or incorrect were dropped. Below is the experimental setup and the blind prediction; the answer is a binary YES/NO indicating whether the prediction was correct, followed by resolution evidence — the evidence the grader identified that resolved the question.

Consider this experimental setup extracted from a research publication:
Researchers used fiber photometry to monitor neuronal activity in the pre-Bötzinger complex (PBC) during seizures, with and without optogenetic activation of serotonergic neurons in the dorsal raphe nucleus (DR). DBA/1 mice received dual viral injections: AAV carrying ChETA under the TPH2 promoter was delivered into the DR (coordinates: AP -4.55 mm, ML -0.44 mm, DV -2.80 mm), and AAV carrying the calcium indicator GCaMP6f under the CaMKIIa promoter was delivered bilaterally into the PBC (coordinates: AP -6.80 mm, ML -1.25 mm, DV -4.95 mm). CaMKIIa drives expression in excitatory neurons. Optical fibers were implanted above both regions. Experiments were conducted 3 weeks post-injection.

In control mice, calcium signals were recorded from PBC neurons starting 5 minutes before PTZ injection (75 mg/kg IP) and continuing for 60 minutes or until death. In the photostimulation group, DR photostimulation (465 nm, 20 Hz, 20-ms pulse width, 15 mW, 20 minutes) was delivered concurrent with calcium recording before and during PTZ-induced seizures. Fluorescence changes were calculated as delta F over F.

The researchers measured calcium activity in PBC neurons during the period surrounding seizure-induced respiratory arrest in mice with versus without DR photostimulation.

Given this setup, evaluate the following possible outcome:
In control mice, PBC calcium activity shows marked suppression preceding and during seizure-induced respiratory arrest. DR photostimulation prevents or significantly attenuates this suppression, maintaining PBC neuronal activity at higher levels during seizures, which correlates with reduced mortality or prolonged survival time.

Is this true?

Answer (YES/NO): NO